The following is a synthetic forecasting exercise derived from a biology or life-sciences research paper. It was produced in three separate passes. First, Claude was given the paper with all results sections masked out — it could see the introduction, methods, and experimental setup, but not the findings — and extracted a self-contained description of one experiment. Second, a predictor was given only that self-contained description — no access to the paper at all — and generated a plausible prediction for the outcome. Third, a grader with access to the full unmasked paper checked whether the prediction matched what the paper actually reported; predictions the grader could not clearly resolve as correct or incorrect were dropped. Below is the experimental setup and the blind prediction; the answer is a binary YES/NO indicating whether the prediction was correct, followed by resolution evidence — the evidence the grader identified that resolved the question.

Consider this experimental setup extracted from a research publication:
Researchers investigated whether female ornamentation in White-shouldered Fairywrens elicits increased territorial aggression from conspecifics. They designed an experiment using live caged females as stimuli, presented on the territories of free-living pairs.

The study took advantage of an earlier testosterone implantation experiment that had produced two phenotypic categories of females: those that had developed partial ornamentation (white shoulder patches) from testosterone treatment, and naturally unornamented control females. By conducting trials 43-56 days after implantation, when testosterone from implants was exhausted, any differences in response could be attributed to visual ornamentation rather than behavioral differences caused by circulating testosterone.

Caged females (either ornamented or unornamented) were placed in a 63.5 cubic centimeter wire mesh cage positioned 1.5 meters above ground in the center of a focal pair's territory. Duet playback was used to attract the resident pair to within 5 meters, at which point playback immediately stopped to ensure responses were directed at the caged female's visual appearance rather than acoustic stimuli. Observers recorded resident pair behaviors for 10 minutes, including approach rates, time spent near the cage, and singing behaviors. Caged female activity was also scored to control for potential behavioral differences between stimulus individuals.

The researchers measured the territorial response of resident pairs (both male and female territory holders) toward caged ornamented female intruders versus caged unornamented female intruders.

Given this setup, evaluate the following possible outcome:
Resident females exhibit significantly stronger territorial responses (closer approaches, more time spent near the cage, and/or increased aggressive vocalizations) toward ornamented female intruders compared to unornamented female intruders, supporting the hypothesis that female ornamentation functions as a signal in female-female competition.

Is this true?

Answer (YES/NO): NO